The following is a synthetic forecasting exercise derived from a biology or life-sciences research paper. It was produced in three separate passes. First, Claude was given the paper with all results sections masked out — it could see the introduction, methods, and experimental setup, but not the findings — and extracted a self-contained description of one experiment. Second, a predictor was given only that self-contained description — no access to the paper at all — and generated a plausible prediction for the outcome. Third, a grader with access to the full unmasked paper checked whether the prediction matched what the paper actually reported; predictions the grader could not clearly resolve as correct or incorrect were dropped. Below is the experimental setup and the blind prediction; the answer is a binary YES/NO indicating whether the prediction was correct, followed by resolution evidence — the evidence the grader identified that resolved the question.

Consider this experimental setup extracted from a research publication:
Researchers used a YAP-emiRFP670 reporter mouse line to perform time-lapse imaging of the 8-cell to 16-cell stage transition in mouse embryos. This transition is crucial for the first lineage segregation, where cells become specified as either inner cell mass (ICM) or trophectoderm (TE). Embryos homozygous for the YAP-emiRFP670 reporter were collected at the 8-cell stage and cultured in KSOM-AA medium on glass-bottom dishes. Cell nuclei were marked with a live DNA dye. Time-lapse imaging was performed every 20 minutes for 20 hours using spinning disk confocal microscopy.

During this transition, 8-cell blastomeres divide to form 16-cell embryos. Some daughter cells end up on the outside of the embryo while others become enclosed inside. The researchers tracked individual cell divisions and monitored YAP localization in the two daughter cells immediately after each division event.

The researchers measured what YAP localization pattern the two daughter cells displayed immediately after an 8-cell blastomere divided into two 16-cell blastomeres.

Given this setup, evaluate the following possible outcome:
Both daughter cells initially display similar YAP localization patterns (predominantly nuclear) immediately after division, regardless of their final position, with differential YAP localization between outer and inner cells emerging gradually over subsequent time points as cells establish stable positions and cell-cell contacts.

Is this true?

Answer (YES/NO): YES